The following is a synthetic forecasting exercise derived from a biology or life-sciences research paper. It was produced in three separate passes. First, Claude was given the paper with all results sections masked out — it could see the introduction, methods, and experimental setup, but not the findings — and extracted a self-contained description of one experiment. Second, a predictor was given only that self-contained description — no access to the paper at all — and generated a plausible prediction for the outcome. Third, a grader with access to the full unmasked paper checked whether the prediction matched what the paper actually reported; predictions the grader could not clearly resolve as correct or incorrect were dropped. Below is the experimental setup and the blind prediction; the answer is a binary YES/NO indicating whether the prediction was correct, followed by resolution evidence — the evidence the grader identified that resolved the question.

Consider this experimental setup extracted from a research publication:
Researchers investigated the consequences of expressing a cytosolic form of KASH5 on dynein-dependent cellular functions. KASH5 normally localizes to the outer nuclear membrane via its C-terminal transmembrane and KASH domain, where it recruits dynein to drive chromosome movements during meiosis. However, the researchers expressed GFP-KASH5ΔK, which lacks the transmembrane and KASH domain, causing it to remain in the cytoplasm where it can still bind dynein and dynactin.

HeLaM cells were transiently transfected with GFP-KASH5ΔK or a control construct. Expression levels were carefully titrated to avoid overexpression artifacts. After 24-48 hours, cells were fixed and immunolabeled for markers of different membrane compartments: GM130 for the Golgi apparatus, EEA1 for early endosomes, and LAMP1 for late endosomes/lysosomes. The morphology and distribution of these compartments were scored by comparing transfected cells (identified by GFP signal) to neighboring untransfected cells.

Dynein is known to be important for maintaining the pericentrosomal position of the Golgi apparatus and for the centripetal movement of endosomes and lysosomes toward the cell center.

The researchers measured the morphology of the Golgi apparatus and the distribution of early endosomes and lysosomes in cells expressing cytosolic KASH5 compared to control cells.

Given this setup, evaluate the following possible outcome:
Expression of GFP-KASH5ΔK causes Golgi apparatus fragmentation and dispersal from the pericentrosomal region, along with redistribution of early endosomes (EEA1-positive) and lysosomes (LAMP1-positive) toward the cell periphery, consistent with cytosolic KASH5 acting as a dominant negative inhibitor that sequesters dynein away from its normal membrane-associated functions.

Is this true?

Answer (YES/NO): YES